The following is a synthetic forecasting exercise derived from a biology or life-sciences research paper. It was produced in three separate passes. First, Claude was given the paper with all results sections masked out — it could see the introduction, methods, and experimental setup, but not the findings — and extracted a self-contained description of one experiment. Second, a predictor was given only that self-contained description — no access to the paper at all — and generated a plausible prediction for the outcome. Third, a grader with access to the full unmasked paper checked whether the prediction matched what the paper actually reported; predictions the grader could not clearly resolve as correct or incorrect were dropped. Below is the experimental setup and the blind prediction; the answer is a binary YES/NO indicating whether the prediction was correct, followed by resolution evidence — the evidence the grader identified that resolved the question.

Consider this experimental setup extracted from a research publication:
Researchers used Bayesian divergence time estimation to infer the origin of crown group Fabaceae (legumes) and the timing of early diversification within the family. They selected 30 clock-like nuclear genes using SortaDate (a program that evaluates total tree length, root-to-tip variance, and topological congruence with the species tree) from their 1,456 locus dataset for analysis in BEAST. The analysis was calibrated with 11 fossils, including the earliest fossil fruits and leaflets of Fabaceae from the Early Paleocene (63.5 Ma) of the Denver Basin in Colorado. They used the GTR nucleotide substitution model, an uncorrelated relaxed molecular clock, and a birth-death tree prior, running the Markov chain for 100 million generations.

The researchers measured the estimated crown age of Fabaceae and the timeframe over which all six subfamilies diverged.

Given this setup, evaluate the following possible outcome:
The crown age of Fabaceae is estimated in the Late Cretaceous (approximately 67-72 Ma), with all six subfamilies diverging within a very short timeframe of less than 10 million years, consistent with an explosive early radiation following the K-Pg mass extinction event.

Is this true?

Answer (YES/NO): NO